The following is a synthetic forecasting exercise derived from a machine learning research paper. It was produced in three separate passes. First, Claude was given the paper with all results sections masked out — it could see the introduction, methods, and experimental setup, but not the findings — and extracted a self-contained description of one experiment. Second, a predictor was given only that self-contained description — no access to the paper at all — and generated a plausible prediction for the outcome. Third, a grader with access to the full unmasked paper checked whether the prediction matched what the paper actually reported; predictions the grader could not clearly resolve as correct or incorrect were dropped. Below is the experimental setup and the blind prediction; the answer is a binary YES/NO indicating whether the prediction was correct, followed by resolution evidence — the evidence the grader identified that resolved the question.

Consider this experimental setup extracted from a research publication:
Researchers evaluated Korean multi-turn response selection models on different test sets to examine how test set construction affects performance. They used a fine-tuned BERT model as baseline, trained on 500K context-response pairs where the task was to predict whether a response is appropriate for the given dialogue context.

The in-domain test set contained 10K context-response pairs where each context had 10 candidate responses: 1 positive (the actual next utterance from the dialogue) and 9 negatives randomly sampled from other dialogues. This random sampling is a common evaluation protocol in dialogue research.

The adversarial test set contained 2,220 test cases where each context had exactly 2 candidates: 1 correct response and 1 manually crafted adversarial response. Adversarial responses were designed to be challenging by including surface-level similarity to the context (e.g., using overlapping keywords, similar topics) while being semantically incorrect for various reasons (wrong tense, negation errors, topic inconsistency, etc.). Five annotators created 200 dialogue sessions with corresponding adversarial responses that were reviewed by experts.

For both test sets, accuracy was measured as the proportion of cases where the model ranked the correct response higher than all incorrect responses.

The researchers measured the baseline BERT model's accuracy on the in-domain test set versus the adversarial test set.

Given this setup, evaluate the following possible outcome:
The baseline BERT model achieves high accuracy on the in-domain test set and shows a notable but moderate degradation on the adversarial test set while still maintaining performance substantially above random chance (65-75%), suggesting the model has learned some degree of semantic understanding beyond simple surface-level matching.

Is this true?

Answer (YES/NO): NO